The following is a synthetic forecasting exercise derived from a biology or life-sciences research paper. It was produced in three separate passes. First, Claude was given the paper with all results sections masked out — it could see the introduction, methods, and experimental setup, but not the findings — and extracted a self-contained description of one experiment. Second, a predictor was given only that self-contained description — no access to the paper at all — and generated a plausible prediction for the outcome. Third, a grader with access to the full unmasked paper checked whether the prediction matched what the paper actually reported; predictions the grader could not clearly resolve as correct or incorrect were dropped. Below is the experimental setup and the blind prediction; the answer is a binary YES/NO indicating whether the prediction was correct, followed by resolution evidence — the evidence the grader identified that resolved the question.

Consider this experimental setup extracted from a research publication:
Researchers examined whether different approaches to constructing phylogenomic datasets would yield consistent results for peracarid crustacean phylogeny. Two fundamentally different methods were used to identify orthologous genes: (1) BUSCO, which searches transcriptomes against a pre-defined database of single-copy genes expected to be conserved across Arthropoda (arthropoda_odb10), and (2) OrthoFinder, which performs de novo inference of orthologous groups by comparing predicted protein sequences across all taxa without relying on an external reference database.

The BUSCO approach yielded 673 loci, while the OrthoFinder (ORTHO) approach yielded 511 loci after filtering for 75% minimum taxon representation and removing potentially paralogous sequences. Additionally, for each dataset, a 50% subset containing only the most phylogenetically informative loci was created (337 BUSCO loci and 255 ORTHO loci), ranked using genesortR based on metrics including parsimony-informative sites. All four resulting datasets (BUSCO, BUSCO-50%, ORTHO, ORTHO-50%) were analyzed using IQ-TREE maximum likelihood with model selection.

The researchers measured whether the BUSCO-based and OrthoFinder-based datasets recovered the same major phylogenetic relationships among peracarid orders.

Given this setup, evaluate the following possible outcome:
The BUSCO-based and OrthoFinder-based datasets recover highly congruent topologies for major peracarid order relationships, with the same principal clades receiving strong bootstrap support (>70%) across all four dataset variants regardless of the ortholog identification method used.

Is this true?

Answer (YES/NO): YES